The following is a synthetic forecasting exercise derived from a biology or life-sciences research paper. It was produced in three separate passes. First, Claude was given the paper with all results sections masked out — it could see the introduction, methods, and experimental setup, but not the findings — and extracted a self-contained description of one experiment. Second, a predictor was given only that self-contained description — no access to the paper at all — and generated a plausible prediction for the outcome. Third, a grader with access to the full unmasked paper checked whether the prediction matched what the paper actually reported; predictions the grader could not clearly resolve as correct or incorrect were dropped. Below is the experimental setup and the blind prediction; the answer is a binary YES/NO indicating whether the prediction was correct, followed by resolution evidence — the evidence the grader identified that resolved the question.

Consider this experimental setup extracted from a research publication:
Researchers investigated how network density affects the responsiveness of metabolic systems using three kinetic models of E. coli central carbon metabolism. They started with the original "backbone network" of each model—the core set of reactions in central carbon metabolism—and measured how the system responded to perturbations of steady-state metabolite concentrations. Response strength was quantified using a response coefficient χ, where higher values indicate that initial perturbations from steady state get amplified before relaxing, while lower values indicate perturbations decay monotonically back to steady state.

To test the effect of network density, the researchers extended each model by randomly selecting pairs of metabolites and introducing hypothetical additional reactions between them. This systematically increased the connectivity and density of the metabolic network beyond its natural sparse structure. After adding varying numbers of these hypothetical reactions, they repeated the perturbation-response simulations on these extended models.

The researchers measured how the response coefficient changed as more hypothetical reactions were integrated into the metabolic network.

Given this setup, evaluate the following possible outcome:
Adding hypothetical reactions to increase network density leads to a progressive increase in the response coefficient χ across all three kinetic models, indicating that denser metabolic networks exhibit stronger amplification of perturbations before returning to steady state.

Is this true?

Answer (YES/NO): NO